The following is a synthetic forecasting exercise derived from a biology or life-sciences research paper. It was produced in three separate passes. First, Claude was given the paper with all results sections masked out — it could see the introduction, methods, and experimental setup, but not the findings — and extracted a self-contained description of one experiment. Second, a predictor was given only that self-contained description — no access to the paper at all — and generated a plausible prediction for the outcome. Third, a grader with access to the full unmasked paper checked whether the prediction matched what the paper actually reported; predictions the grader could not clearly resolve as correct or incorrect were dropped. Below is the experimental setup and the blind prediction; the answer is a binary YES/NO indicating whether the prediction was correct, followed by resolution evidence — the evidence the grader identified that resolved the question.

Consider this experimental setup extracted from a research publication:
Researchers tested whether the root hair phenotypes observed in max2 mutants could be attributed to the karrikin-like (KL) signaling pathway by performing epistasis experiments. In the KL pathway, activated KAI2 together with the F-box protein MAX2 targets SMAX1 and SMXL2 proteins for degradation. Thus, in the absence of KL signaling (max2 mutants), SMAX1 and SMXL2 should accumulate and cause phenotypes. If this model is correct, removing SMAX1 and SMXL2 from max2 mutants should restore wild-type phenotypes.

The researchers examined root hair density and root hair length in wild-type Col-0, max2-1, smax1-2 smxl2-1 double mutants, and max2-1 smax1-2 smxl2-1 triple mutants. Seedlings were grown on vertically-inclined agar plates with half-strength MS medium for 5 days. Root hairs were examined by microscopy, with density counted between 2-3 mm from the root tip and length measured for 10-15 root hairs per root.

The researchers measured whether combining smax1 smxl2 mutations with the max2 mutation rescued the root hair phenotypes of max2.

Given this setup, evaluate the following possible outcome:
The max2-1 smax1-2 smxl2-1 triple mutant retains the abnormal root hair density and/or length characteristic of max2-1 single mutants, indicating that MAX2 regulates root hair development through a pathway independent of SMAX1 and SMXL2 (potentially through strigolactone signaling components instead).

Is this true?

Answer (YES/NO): NO